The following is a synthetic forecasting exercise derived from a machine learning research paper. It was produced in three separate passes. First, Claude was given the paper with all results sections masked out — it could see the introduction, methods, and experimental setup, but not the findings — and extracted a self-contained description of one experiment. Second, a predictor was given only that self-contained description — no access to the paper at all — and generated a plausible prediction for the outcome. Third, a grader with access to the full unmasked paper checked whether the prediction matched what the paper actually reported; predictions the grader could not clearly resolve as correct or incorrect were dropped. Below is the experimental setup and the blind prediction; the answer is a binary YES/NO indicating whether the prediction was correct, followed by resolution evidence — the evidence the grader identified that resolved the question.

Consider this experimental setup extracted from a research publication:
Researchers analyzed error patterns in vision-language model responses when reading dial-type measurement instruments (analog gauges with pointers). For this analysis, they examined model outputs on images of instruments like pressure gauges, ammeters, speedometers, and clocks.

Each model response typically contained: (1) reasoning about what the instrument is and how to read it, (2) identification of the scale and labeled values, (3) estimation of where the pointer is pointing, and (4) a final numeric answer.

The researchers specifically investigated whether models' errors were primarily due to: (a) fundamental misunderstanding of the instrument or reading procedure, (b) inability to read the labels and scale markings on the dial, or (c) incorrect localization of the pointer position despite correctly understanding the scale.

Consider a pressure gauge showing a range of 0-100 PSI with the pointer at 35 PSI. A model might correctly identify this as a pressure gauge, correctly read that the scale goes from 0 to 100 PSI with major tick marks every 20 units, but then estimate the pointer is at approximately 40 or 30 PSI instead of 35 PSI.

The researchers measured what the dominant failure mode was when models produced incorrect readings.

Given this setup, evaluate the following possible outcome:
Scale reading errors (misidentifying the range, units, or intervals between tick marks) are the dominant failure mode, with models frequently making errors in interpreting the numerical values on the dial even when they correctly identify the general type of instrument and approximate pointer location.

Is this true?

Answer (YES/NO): NO